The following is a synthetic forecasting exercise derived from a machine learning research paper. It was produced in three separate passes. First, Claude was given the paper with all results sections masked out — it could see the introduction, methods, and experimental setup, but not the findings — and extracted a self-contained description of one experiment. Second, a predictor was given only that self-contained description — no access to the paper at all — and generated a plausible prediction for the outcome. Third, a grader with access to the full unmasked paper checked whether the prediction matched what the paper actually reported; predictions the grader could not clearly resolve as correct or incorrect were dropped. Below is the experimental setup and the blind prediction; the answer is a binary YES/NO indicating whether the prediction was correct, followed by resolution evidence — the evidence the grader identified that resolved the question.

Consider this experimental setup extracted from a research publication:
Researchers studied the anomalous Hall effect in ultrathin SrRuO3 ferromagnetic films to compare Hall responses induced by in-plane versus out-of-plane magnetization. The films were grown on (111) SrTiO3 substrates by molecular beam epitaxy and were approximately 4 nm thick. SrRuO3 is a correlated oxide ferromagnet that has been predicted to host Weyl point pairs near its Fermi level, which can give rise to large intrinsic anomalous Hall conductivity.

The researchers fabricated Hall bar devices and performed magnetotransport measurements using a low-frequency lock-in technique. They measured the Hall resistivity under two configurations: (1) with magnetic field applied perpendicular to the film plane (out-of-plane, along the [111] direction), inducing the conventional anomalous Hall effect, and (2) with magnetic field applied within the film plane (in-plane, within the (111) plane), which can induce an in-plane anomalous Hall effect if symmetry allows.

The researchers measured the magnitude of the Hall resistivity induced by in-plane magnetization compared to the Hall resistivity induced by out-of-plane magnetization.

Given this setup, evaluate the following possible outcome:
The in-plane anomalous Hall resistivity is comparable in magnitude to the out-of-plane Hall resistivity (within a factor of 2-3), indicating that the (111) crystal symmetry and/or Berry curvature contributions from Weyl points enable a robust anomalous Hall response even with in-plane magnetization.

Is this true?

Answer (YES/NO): YES